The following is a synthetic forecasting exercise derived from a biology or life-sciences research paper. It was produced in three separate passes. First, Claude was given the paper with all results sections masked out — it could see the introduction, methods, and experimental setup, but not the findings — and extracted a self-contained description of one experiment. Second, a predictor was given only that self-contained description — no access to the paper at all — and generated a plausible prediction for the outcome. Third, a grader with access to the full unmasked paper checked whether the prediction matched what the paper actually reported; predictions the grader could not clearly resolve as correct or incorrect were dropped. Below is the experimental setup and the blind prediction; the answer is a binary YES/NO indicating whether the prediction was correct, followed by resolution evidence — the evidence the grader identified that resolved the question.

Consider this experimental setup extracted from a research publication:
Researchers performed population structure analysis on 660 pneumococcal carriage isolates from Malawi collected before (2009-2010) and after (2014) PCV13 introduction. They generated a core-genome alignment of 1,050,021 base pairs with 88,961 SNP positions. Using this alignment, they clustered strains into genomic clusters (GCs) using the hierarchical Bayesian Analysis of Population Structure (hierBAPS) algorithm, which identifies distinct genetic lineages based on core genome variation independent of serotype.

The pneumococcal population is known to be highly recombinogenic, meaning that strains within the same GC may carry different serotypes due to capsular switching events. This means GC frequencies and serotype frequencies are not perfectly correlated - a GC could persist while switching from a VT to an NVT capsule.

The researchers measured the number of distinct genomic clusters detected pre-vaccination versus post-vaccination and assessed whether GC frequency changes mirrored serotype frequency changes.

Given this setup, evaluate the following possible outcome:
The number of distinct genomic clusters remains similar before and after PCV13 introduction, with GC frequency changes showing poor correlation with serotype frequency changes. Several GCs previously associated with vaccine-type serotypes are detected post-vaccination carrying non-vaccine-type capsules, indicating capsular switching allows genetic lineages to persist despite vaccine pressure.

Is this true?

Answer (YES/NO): NO